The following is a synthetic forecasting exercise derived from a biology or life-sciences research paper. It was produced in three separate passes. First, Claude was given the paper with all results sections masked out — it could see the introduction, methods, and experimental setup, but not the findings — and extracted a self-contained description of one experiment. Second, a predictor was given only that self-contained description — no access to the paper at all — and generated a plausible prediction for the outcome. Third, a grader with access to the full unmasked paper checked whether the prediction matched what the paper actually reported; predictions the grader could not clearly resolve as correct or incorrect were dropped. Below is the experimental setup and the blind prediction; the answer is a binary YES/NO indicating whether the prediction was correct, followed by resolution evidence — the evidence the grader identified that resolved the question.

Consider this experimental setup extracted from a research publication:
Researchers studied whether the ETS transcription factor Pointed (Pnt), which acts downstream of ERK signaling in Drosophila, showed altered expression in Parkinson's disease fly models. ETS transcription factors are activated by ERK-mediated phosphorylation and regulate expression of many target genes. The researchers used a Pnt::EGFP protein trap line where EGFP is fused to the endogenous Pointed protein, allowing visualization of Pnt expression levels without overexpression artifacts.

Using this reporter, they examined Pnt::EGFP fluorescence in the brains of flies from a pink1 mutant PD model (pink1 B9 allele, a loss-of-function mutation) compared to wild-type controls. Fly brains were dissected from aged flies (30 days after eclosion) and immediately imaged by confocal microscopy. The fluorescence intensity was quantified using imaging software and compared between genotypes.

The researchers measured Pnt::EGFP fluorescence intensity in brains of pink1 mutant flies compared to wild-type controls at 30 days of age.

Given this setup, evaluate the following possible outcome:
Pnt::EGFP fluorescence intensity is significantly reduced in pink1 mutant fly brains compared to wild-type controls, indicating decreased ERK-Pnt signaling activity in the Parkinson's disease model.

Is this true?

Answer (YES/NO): NO